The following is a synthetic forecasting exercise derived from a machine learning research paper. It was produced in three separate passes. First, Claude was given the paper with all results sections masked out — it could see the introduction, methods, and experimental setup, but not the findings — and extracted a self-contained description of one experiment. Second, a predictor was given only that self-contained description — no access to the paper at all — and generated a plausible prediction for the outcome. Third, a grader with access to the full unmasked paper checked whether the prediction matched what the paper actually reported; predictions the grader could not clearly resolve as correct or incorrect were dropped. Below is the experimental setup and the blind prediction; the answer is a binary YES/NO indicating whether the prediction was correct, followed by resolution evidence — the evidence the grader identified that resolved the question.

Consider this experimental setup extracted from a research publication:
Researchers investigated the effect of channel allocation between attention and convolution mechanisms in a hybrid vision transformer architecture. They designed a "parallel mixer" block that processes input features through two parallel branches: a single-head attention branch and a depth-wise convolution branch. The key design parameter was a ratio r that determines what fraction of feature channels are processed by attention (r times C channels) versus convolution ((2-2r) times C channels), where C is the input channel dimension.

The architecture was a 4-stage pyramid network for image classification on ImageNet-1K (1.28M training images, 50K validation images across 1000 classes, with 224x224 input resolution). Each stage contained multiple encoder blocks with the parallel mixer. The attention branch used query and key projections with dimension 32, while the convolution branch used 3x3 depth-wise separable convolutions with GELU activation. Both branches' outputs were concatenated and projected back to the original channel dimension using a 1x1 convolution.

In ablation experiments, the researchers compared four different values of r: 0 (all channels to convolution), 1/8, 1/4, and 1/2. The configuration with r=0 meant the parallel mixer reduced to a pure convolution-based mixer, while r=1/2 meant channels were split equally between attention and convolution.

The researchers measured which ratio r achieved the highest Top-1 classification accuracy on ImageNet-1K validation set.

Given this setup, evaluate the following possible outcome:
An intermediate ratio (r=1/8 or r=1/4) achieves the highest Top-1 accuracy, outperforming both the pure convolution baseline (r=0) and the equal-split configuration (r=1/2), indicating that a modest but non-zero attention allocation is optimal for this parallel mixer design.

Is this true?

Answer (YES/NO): YES